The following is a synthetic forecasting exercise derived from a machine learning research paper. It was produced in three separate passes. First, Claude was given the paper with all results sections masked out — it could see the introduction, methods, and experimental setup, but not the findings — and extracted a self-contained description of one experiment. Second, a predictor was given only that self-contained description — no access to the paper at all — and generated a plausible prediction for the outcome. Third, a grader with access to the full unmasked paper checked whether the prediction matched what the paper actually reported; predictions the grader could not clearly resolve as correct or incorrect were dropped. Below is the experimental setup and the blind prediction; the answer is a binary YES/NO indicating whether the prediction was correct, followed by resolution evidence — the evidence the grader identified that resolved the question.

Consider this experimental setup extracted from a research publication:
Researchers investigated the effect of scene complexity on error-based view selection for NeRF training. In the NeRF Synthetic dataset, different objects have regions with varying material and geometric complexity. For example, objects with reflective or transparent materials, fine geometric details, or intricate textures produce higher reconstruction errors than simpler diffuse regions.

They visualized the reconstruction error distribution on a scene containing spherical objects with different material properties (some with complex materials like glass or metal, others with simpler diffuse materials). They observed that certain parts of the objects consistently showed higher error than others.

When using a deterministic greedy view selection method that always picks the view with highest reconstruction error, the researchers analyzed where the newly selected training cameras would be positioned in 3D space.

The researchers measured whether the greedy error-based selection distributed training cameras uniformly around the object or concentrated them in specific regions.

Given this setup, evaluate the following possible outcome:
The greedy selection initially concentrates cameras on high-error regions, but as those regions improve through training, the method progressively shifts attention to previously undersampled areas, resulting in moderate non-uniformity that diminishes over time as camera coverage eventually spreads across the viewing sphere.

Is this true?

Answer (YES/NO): NO